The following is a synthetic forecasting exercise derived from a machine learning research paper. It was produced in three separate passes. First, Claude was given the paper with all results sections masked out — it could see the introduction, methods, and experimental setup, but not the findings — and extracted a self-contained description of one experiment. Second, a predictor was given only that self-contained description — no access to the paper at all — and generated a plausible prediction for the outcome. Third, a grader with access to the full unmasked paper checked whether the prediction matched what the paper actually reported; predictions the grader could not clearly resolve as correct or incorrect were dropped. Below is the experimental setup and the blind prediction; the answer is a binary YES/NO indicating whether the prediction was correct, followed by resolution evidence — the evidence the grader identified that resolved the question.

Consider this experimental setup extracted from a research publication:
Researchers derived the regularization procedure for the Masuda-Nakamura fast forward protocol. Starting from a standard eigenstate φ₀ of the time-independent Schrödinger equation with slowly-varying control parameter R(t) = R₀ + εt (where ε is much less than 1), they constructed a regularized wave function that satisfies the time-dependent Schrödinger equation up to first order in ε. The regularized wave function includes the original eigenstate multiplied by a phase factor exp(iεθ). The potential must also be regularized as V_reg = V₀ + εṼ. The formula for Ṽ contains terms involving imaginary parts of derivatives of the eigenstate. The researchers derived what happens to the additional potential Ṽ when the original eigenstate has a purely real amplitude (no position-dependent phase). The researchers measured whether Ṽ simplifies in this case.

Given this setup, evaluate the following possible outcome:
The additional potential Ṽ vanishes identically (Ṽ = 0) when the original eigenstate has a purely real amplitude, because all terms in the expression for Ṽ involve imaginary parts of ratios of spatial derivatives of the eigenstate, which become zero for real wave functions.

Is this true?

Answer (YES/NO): YES